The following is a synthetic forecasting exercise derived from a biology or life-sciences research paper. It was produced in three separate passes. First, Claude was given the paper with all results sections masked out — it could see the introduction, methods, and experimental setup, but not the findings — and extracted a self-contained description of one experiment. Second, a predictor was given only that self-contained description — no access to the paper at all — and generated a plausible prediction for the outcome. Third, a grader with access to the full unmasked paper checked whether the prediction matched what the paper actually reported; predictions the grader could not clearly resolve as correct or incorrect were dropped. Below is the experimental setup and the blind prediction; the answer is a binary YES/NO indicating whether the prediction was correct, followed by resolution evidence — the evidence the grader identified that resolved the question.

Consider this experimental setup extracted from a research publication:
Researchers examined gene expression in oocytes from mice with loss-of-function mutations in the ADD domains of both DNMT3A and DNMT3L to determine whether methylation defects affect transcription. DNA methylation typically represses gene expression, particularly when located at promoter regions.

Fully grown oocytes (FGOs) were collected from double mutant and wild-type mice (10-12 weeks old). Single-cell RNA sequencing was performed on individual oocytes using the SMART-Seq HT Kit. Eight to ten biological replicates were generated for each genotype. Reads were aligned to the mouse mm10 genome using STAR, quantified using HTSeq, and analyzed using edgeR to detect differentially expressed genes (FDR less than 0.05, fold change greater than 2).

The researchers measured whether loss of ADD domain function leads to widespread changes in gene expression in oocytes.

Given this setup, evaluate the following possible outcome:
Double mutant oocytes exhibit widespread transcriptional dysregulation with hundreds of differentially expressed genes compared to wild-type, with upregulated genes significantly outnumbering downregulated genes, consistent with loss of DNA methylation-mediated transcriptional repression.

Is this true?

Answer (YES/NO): NO